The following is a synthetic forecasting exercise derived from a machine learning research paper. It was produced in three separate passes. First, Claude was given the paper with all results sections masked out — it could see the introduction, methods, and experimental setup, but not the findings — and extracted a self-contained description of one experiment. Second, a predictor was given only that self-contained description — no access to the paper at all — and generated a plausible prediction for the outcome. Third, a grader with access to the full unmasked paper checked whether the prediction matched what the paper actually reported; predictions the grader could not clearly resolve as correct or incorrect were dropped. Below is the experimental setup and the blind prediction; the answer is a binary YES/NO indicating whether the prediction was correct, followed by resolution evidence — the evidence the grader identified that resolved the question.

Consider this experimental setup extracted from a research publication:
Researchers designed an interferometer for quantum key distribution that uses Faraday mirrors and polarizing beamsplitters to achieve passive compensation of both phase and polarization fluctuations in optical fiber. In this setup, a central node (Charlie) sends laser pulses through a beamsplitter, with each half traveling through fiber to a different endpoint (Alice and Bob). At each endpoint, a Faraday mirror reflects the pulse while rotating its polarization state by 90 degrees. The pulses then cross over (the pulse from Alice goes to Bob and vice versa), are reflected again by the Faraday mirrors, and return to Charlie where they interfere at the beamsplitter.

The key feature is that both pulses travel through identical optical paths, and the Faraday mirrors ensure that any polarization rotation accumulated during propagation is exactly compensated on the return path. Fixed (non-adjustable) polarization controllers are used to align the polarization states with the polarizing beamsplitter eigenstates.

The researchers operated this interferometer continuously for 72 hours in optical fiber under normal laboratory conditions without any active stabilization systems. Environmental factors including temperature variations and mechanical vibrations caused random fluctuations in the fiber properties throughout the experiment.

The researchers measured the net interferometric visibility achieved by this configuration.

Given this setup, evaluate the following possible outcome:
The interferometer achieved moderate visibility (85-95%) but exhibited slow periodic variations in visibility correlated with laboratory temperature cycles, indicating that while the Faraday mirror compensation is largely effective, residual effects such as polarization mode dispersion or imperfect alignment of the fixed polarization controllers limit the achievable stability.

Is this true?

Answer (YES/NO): NO